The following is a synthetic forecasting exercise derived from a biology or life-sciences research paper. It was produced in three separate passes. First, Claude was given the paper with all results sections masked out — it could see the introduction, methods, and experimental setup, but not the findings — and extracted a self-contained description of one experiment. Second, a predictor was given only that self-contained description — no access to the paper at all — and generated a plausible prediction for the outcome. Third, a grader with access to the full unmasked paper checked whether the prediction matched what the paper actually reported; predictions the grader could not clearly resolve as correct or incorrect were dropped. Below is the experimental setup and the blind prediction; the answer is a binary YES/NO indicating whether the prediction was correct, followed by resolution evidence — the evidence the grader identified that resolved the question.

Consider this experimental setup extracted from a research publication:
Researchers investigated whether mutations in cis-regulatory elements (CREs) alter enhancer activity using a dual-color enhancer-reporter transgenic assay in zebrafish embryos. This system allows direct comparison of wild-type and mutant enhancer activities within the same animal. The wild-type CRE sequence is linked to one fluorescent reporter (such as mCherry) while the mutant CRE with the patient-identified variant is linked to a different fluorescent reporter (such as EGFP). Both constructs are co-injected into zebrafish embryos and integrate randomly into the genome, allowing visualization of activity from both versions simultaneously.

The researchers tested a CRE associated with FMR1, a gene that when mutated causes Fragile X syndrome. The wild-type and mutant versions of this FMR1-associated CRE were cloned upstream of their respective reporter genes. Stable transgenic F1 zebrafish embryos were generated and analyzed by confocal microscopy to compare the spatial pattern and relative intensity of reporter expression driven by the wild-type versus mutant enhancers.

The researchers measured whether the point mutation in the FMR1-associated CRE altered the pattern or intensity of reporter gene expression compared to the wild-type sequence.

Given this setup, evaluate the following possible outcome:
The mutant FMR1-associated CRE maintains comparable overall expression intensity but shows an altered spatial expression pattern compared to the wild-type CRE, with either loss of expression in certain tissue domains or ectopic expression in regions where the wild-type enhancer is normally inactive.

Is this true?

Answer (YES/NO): NO